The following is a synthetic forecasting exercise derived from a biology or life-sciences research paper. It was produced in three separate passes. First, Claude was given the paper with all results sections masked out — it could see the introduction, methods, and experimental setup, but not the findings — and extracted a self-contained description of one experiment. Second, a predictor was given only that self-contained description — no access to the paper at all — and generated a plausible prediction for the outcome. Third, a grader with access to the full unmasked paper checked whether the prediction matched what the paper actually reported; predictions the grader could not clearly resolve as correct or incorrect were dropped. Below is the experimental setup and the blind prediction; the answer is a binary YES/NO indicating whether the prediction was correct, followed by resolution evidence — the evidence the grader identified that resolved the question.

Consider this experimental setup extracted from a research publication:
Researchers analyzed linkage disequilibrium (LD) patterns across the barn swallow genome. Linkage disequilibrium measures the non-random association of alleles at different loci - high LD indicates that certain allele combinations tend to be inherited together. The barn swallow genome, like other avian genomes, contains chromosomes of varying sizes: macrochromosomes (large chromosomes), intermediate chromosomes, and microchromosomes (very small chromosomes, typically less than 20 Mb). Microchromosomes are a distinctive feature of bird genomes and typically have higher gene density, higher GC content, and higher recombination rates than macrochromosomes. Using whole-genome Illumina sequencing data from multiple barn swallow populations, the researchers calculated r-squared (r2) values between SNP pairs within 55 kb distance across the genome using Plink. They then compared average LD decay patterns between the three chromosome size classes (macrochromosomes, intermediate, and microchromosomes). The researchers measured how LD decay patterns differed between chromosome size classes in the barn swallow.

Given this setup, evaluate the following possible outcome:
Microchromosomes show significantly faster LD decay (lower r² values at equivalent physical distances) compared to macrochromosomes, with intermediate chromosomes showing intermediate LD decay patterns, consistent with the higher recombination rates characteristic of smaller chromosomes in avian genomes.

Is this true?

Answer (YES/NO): YES